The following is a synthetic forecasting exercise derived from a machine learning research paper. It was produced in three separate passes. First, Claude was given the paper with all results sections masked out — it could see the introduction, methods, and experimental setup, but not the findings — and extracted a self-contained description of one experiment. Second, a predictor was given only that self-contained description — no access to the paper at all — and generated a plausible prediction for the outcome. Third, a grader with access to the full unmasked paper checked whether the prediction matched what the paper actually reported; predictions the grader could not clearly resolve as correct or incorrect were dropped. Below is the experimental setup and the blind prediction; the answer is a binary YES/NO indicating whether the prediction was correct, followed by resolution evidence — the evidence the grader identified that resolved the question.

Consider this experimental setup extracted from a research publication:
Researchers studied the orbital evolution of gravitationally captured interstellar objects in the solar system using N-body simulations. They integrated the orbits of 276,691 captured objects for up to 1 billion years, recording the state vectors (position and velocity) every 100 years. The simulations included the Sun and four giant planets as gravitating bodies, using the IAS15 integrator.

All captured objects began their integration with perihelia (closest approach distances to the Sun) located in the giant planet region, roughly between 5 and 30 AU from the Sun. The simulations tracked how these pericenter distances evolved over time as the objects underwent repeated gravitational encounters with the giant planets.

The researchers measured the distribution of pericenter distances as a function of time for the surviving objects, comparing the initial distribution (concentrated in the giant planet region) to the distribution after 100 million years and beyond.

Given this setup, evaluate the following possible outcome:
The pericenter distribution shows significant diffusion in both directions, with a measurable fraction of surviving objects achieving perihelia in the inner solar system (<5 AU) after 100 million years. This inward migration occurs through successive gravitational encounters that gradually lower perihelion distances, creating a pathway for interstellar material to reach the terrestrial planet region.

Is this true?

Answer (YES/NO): NO